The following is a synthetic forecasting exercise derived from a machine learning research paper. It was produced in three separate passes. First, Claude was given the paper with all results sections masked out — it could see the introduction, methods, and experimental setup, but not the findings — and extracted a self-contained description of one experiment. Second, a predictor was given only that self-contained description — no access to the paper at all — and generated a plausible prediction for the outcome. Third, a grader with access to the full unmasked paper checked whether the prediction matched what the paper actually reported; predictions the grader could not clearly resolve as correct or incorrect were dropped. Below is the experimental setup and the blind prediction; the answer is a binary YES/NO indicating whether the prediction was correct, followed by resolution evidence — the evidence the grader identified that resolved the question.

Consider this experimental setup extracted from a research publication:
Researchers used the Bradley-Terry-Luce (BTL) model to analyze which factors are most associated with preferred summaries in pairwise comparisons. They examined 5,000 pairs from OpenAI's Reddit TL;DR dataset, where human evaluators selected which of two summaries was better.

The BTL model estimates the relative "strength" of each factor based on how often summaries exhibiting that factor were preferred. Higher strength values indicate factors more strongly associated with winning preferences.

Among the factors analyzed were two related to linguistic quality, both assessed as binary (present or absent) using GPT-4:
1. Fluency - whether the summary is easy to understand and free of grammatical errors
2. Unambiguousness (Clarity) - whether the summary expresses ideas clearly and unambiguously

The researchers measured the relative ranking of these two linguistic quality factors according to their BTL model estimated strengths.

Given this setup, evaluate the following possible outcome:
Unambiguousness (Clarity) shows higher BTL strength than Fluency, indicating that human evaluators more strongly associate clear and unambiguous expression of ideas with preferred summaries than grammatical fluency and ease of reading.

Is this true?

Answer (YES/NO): YES